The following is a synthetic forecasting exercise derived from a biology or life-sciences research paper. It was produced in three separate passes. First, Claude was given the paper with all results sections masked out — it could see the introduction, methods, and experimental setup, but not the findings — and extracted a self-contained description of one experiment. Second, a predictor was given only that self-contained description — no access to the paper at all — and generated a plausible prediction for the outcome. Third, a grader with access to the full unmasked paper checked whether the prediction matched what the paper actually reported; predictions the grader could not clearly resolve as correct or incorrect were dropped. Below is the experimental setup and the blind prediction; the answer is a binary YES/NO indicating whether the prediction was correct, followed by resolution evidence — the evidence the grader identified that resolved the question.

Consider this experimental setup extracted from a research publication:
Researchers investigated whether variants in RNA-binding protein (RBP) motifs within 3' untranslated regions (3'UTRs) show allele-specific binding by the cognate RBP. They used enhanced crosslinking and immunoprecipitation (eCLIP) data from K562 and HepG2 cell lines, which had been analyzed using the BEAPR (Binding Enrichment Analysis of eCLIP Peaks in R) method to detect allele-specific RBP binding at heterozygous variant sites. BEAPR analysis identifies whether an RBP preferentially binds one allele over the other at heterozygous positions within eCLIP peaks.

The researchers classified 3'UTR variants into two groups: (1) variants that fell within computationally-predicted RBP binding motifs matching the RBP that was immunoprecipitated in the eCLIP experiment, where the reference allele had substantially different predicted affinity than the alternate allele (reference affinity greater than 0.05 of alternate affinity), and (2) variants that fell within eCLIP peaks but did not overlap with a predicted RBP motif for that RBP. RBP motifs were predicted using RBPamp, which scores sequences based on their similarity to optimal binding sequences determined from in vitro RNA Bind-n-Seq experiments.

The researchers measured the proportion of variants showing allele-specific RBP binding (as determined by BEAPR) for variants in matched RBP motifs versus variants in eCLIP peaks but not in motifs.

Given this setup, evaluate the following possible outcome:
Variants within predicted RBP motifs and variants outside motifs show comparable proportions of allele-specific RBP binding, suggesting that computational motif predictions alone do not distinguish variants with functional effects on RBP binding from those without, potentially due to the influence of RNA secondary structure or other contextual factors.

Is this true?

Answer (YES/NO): NO